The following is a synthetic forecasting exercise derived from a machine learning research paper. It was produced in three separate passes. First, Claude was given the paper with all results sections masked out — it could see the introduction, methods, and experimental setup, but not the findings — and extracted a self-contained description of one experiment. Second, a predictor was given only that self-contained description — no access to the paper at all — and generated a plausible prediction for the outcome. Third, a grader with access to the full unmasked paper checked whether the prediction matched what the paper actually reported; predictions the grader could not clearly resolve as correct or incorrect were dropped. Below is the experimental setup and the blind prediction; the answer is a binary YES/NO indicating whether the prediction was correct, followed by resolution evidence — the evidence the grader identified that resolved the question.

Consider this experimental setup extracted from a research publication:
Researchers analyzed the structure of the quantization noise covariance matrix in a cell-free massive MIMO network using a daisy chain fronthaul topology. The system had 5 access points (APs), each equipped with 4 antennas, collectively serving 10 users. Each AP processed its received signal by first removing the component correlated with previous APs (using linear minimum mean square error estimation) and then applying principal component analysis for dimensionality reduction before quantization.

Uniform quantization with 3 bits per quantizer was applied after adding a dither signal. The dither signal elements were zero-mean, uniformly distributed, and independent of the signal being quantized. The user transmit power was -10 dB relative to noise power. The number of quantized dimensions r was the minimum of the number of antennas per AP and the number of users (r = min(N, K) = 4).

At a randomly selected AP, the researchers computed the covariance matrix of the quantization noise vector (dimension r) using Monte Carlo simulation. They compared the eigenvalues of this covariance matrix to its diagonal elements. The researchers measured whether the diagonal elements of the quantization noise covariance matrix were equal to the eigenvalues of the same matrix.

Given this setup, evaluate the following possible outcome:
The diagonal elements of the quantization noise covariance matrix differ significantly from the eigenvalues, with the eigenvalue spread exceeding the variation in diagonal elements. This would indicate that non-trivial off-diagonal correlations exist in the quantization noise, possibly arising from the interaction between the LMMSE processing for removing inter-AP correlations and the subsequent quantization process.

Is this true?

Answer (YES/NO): NO